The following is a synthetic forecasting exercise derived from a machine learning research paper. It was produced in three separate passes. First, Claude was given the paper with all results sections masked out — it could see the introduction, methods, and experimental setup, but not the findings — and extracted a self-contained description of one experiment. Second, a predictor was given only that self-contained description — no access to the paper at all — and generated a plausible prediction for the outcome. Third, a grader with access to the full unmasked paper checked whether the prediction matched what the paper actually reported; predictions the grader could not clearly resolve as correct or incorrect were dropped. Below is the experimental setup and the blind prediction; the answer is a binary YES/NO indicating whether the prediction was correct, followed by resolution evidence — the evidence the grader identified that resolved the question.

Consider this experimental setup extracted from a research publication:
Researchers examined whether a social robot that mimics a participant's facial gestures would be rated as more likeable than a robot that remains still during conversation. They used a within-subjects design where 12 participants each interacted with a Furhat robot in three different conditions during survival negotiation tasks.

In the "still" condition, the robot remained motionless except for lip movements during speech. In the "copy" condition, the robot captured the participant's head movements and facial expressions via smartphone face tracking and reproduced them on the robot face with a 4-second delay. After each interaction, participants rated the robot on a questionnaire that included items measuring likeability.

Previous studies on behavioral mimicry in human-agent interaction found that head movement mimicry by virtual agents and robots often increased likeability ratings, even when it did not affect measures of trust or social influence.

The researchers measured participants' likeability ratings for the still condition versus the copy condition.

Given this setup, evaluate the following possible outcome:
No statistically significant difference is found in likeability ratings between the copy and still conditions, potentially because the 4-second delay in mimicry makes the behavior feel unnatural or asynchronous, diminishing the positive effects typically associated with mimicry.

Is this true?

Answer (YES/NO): YES